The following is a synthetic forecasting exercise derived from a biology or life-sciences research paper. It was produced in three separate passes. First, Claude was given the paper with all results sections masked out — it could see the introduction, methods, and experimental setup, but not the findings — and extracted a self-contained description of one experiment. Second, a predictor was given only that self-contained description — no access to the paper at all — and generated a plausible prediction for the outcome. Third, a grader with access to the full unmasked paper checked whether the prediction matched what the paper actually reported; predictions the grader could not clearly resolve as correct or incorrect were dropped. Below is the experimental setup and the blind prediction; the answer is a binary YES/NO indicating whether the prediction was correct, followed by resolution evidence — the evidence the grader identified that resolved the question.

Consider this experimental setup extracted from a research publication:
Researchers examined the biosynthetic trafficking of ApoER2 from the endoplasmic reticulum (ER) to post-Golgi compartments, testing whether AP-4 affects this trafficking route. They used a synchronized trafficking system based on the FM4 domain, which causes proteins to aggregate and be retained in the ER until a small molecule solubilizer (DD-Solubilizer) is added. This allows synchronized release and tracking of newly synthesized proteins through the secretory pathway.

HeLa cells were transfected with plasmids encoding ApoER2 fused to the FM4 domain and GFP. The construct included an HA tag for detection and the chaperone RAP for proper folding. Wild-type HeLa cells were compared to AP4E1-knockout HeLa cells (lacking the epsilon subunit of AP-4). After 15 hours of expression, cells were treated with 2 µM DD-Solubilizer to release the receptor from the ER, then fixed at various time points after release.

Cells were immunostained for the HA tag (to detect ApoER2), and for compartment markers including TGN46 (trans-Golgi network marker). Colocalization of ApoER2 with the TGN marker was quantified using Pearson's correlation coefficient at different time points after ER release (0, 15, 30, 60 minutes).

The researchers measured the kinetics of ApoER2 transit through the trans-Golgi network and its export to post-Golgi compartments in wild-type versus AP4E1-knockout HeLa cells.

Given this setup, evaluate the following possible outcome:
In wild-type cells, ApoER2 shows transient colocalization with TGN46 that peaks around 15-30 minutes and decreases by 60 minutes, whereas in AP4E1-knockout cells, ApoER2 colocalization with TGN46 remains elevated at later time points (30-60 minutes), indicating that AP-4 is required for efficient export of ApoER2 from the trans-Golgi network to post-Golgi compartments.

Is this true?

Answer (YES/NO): NO